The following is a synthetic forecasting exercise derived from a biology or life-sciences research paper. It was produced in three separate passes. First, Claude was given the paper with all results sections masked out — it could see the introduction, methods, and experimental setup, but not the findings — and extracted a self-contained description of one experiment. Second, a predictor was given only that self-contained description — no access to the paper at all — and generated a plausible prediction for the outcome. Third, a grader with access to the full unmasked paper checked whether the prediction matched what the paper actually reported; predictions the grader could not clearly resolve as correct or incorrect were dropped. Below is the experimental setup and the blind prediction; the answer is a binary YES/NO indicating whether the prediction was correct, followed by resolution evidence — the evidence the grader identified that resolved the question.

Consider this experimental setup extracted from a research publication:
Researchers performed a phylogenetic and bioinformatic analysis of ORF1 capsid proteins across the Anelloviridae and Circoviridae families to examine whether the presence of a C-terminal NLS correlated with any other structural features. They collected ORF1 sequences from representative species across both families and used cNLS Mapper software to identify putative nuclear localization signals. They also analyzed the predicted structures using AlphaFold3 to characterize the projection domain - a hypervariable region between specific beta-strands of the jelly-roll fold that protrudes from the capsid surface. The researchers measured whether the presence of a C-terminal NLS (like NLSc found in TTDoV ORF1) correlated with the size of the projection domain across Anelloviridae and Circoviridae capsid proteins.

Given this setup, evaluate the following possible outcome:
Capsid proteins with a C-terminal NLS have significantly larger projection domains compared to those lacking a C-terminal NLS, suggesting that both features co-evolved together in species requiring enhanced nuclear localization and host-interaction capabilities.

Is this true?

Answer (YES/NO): YES